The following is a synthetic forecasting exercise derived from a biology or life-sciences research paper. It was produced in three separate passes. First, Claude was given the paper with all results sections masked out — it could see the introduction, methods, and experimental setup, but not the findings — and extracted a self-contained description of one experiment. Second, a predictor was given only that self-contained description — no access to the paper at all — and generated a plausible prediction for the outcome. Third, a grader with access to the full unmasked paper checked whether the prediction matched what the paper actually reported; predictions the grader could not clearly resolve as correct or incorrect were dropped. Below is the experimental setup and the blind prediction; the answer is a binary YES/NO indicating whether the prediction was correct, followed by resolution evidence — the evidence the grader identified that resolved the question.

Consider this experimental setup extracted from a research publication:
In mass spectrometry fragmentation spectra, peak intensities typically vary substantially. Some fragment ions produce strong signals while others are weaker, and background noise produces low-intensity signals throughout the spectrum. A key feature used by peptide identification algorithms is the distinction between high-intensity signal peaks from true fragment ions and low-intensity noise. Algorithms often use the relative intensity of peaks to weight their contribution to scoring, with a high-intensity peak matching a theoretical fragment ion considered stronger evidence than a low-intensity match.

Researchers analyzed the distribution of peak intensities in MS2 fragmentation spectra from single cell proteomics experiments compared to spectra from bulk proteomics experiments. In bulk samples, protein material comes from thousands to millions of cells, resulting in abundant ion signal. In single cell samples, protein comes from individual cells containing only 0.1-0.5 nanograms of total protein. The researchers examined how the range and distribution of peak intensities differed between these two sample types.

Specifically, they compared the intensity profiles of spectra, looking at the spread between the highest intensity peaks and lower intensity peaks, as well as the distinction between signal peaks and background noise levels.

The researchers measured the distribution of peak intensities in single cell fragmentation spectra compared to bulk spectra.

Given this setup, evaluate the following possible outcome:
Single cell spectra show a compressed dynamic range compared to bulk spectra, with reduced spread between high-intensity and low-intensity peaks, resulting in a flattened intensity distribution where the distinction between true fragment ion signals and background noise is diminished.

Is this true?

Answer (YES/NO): YES